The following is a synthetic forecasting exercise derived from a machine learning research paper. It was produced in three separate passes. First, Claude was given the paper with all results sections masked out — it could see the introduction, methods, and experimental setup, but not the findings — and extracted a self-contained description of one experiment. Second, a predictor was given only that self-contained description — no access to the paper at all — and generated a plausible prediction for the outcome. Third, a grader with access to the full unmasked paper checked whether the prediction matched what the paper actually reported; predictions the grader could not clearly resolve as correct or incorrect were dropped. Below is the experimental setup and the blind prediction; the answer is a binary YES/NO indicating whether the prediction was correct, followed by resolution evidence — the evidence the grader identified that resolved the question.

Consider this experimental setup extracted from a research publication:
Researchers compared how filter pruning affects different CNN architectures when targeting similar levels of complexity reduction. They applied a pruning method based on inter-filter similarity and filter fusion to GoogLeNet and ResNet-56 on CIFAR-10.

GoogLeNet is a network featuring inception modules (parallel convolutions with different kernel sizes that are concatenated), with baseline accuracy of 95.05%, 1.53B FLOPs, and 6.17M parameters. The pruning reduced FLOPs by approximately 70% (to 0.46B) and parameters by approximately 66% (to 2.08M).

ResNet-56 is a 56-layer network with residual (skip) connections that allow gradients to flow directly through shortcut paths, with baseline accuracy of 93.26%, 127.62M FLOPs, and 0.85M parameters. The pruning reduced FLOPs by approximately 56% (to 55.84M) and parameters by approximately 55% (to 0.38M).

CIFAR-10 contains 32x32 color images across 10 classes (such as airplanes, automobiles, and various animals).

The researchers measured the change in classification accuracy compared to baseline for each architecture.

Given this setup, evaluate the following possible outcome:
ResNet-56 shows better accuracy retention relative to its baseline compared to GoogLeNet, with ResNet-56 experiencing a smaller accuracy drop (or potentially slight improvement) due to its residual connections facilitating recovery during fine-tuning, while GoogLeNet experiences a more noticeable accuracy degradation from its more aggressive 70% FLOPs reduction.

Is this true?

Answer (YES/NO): NO